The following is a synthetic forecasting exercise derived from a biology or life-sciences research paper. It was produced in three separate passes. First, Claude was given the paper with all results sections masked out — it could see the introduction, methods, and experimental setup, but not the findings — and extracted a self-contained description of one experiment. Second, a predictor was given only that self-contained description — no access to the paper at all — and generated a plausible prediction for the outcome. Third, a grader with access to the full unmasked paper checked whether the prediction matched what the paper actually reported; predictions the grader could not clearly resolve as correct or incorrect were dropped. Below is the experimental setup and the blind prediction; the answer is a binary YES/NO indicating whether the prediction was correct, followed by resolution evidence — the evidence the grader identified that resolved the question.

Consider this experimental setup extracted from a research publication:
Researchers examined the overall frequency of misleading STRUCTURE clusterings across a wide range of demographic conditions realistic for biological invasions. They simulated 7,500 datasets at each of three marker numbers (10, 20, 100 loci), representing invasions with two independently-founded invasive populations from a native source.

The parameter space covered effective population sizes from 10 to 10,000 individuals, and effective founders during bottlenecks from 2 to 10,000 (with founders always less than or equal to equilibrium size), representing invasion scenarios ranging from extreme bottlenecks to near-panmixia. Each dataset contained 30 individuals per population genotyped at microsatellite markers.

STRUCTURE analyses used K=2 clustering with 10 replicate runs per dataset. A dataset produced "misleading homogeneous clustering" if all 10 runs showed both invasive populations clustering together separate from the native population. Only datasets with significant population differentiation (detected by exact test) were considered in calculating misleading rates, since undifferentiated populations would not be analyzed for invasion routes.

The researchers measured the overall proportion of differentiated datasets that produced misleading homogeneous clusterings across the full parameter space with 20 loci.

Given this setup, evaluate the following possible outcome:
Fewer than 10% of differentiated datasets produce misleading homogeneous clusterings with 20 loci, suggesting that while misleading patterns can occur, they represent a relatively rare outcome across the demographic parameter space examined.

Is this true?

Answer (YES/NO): YES